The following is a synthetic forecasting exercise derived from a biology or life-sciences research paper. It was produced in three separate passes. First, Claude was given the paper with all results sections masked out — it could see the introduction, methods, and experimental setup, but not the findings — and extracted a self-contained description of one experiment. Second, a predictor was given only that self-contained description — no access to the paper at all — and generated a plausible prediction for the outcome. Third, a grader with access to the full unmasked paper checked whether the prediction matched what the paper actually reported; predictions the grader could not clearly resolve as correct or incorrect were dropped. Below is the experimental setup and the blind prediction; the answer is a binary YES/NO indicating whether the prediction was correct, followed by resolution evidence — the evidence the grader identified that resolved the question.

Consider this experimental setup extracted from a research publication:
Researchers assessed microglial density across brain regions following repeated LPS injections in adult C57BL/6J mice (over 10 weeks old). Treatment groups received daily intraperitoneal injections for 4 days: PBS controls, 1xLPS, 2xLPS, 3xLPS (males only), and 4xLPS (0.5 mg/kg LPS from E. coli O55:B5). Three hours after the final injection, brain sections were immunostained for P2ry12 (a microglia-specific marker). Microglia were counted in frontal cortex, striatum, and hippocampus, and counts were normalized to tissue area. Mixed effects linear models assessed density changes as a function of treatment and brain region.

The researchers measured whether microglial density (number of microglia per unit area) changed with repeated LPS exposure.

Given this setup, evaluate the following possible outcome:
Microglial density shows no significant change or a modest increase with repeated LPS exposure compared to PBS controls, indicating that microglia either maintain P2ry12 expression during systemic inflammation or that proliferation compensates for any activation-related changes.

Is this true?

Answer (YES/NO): YES